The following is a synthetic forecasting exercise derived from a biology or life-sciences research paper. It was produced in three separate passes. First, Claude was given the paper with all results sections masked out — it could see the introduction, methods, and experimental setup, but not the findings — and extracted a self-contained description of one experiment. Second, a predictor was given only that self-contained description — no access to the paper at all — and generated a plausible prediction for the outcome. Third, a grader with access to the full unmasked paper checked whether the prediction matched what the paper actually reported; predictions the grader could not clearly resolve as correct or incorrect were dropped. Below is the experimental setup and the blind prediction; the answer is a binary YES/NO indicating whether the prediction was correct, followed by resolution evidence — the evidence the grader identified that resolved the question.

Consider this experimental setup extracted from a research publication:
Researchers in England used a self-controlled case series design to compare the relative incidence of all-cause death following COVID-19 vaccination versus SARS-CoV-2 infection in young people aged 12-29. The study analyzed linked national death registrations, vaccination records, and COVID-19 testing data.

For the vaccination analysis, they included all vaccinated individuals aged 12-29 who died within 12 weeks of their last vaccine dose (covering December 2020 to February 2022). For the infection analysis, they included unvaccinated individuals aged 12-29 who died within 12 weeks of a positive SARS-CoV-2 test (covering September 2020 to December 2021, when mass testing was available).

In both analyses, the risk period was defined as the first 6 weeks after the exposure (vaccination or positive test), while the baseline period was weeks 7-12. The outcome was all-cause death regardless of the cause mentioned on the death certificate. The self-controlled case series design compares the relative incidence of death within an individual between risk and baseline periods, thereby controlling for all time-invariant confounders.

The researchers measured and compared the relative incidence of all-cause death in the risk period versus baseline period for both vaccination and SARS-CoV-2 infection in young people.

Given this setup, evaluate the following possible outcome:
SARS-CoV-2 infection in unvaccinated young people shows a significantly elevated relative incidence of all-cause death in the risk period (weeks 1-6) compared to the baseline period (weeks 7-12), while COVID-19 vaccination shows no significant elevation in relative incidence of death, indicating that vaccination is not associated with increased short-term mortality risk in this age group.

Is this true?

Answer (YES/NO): YES